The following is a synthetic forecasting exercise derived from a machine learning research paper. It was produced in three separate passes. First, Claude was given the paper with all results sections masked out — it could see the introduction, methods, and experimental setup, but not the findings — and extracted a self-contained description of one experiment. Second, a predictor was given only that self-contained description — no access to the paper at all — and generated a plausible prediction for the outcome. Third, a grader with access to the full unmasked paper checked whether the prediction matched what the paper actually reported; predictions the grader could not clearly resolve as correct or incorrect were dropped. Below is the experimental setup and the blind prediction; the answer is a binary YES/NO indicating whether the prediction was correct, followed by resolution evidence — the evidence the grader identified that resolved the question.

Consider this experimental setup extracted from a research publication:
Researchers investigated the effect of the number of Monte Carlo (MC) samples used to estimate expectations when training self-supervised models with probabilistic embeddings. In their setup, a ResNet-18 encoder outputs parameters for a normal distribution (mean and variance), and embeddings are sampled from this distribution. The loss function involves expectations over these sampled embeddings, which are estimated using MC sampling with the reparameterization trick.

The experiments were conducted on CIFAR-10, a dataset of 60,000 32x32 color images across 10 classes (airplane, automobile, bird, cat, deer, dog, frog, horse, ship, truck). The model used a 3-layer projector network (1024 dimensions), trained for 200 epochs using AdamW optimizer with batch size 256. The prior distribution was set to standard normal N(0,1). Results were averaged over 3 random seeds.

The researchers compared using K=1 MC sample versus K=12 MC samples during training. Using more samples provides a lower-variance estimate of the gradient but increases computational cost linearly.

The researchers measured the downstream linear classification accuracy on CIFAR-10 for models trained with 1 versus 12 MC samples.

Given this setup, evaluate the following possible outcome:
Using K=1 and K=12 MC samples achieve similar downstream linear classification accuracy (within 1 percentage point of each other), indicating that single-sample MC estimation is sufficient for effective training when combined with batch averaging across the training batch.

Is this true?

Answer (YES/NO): NO